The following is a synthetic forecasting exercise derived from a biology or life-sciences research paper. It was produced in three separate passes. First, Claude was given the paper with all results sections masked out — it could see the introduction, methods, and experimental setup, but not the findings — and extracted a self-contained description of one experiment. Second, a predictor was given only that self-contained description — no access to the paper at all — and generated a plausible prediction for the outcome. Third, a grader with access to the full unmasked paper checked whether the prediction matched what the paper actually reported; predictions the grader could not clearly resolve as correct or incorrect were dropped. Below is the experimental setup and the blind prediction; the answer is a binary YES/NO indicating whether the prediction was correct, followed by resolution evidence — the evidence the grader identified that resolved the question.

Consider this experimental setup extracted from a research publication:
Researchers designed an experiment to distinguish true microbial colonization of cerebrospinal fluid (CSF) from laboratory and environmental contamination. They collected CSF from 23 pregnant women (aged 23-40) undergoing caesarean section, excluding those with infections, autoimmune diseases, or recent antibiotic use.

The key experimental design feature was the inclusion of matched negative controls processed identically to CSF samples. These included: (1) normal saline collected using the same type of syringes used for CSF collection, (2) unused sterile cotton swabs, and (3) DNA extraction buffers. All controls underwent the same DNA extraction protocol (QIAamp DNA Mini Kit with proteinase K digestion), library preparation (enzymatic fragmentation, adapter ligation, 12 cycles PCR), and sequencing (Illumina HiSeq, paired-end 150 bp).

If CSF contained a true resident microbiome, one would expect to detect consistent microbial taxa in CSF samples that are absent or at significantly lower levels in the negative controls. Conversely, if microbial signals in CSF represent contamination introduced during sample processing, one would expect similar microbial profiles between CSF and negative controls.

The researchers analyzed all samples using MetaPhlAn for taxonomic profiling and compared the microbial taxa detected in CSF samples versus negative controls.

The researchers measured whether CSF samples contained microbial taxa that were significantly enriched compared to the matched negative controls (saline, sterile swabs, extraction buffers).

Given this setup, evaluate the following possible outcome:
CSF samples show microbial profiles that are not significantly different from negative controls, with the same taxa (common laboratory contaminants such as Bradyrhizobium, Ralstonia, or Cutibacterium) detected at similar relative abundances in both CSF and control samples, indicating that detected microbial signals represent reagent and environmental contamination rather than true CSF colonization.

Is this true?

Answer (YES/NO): YES